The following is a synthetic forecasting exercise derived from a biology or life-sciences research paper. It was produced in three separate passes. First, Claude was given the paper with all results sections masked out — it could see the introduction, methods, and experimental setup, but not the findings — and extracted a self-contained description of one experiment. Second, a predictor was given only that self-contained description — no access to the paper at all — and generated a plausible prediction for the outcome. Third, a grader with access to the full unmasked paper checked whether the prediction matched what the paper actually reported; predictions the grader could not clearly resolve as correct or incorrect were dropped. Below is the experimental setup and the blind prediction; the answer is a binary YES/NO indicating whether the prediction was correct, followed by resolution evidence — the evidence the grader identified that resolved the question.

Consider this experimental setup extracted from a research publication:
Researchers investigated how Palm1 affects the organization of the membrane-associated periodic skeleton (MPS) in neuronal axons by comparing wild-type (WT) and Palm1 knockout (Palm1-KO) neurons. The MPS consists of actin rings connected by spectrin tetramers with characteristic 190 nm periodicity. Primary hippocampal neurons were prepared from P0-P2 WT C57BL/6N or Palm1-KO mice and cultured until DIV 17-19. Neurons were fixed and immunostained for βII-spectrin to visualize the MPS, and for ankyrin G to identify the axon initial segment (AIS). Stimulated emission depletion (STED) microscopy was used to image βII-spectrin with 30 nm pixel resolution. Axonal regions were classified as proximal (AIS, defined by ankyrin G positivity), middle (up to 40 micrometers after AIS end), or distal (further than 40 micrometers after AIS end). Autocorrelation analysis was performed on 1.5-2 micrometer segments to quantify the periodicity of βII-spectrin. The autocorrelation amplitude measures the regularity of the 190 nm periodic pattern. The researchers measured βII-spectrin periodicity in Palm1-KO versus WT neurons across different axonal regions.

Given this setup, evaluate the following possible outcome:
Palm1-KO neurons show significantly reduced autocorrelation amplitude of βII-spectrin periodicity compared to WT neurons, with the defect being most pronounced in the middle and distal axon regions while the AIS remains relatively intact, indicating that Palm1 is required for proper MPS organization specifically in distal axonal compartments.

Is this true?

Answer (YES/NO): YES